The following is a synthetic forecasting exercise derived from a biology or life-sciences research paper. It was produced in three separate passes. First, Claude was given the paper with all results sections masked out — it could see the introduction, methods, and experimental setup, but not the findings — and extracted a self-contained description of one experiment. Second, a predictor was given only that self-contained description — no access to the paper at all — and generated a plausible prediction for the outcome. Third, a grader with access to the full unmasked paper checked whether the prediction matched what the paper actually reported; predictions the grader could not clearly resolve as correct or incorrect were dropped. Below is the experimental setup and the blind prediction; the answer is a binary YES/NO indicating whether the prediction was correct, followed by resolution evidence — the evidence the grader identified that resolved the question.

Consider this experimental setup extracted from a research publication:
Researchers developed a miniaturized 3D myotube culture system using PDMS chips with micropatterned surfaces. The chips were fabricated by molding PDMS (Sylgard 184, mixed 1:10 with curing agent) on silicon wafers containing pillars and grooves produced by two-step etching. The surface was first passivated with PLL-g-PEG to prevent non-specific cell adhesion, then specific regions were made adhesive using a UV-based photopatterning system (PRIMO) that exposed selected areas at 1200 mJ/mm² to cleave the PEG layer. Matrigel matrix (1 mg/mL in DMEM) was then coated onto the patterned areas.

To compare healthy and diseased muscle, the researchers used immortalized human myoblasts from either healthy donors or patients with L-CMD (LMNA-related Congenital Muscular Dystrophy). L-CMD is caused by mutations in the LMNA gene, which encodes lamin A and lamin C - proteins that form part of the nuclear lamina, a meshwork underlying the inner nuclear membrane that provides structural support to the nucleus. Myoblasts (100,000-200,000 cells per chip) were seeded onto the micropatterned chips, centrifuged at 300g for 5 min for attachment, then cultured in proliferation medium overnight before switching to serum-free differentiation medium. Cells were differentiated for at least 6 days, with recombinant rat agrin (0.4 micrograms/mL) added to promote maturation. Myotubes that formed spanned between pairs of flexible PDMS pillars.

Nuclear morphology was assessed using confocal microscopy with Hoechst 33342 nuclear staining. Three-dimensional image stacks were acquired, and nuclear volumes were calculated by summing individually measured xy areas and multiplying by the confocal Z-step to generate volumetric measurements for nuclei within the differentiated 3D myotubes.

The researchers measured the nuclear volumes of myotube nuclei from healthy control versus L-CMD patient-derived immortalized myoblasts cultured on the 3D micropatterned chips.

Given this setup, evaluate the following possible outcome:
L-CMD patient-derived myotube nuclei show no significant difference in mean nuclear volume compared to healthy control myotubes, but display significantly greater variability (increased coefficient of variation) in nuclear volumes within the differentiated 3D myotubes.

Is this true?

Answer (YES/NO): NO